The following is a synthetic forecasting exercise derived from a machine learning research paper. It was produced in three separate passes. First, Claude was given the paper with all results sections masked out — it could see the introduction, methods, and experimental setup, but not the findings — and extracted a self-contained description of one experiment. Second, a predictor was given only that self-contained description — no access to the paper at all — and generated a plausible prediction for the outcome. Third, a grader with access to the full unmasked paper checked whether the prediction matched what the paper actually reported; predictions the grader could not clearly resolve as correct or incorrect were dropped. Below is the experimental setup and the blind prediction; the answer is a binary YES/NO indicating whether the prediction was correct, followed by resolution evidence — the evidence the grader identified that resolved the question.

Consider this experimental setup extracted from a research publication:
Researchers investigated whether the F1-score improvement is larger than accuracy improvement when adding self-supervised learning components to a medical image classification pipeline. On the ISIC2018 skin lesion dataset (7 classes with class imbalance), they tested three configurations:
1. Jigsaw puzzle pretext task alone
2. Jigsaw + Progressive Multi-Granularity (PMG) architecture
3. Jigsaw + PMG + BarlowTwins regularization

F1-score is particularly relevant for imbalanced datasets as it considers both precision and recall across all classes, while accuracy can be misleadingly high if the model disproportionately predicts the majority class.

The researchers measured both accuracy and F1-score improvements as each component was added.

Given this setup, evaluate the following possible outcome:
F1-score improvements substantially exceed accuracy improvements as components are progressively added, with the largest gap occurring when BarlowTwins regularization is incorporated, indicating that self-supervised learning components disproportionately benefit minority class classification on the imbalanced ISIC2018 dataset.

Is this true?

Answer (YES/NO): YES